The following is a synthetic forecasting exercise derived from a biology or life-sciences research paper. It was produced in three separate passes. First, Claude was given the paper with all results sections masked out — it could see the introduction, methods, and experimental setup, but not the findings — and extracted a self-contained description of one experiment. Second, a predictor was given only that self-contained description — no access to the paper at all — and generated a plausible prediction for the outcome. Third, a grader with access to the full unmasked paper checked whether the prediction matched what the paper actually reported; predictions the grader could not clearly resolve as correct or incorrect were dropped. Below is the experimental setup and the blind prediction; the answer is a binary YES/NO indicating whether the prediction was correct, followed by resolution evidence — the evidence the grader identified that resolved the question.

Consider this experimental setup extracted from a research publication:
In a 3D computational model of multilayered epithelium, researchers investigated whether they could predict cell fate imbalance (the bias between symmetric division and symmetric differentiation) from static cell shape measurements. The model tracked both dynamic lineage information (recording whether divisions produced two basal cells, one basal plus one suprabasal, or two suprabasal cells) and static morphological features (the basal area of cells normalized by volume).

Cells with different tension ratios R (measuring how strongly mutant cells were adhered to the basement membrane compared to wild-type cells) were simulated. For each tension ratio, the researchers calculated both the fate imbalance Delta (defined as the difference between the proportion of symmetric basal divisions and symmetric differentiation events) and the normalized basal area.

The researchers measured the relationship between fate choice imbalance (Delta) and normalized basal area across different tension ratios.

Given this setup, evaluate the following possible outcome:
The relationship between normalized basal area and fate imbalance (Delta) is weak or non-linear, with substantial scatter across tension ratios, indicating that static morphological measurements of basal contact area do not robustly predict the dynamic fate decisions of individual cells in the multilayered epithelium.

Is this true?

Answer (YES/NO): NO